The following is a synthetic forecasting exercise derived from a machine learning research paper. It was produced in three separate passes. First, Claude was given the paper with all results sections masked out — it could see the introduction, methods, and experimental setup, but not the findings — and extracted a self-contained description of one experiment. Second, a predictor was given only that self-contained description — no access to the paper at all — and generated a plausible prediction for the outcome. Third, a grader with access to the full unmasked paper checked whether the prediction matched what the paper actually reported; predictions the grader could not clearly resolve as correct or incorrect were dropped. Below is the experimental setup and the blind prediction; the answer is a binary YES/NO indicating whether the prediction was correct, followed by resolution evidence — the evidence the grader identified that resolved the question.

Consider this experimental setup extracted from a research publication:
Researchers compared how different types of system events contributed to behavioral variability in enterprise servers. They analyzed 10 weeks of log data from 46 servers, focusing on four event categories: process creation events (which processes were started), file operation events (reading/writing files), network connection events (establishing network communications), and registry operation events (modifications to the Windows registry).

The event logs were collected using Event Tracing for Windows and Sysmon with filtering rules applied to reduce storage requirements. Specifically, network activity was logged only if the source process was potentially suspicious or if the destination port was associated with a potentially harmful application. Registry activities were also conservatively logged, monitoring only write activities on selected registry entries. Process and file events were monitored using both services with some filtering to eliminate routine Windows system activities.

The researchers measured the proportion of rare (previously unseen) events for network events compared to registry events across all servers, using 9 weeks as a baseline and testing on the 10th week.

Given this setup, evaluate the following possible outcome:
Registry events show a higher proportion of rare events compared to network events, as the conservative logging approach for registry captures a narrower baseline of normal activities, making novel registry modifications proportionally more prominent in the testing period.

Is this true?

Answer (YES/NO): YES